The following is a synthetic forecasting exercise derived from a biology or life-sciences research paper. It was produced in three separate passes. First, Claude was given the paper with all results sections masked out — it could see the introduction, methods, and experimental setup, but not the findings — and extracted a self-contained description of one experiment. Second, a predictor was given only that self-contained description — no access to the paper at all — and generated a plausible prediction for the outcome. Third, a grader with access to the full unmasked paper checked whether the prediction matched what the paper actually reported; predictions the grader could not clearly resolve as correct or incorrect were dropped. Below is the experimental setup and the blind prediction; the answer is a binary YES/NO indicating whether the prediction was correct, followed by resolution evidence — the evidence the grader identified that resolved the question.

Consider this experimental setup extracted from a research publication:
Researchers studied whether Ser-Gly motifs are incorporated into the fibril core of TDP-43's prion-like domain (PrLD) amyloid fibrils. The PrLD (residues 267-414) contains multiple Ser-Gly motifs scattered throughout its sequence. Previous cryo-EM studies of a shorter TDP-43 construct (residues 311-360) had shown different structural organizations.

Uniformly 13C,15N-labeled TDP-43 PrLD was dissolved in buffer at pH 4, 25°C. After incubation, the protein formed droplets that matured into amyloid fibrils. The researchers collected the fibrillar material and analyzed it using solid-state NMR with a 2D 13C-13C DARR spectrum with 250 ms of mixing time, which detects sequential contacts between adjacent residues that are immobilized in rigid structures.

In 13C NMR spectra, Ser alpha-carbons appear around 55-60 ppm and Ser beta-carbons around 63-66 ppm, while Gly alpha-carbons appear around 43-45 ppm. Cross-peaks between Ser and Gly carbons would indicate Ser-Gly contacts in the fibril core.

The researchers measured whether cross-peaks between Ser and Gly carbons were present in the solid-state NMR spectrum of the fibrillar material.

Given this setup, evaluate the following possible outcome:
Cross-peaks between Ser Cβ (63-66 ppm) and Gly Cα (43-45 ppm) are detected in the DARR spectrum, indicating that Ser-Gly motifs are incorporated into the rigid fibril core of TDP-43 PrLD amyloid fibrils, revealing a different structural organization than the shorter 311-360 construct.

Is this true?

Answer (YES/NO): YES